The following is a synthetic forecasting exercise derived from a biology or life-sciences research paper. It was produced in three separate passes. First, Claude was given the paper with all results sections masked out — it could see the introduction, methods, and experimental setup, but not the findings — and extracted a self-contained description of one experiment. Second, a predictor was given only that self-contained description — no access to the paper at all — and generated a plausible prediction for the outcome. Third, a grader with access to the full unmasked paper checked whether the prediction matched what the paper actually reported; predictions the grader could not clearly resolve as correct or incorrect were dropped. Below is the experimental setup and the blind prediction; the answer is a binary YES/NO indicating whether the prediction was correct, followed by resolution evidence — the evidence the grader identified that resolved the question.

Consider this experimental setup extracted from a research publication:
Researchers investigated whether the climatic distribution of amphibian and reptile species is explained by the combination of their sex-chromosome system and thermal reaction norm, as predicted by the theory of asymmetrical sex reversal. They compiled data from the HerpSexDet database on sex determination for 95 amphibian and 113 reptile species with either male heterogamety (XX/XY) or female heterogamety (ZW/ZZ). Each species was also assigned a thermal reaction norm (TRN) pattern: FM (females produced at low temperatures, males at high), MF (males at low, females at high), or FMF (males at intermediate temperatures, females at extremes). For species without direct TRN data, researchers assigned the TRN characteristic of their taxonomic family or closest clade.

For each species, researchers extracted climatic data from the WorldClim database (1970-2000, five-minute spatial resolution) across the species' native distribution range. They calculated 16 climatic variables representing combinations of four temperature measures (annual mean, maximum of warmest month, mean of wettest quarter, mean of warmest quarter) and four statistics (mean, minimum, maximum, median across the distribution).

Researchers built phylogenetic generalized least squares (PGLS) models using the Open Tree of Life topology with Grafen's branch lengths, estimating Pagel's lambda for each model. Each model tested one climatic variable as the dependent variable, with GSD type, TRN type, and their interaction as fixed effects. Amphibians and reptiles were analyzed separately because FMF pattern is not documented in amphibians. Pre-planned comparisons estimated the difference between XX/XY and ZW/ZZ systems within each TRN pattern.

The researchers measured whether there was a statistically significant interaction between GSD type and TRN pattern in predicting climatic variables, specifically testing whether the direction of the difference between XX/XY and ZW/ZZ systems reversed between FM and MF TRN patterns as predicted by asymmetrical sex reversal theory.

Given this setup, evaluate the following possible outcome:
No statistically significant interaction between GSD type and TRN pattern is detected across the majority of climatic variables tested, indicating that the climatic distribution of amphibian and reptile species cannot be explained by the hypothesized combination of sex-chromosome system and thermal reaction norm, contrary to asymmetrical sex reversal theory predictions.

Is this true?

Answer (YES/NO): NO